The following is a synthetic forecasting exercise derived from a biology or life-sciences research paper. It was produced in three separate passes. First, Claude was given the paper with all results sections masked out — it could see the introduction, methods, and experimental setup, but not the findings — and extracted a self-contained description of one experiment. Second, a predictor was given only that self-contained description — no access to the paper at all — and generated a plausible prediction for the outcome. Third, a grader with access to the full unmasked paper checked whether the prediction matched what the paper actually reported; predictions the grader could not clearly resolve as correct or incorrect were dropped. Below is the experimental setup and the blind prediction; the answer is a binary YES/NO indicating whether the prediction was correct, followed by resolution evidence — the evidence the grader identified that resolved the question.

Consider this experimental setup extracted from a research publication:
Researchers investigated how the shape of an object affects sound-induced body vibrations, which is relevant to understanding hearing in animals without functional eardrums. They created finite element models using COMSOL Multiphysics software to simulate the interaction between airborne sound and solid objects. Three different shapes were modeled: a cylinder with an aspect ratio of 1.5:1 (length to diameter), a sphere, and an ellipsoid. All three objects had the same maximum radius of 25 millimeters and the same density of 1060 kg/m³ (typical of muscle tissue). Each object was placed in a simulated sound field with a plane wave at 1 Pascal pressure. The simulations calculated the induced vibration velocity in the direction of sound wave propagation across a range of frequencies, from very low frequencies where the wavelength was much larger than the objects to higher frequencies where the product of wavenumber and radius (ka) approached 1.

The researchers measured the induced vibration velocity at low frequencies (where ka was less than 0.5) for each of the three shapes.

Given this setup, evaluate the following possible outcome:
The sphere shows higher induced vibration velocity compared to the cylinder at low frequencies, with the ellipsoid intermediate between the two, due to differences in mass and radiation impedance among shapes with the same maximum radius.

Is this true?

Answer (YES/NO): NO